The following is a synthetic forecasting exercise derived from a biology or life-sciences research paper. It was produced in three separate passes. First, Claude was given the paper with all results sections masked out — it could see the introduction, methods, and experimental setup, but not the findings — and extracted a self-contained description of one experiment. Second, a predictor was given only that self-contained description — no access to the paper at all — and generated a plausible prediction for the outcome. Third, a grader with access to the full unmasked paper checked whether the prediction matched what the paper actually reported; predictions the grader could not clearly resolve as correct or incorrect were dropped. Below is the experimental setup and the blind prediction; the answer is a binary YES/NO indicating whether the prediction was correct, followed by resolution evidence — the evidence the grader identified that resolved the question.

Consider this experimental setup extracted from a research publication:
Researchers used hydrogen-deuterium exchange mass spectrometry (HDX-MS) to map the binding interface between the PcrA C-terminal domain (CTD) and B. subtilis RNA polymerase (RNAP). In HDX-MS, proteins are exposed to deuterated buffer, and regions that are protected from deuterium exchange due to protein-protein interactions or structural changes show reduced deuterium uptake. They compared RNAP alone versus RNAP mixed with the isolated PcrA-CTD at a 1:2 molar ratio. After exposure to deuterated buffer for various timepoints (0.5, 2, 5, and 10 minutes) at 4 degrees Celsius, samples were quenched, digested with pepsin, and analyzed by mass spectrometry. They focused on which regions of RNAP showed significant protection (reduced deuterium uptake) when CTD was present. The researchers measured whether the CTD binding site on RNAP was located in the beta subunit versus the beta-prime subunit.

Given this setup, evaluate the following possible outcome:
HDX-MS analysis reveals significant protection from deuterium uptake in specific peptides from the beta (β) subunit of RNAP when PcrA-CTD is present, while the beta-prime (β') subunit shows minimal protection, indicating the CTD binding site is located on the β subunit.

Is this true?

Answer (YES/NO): YES